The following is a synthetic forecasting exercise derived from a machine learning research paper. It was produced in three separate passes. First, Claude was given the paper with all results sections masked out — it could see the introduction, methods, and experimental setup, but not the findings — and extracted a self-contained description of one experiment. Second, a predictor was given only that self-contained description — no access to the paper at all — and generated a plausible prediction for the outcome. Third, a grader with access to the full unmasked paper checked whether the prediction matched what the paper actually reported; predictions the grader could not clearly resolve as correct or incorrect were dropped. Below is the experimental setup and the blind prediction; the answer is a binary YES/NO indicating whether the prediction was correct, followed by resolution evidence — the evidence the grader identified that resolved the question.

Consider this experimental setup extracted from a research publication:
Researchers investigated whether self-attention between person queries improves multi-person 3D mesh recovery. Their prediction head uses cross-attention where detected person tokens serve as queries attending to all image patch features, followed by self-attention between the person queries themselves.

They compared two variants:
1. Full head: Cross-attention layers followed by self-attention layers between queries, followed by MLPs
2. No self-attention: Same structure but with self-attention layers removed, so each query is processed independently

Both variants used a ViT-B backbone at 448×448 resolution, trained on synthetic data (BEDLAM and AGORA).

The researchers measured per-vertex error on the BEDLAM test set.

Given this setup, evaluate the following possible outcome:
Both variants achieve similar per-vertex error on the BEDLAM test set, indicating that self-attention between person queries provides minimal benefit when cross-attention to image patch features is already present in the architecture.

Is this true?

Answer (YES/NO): NO